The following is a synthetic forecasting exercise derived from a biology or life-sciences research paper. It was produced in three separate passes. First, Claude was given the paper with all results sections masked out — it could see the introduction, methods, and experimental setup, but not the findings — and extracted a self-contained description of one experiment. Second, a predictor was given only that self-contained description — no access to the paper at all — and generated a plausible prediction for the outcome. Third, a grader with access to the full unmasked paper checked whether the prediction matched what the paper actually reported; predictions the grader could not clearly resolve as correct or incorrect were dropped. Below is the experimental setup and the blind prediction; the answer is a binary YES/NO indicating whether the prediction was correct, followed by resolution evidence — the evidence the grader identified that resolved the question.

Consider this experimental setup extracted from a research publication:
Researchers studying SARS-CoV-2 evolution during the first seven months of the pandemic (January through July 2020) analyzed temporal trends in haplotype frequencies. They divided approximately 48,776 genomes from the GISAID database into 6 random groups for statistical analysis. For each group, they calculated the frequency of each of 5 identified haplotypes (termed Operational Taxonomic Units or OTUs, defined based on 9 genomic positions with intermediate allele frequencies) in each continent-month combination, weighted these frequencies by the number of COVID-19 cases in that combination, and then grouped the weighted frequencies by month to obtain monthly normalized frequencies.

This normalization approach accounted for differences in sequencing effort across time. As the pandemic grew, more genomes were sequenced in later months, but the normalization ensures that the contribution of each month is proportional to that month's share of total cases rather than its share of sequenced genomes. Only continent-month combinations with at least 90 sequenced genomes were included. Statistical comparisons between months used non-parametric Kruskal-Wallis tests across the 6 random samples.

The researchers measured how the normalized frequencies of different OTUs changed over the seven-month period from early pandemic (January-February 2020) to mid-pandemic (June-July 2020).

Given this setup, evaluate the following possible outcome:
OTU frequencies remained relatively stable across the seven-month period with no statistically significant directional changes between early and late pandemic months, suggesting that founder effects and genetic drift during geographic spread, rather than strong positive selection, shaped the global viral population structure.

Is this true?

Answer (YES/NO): NO